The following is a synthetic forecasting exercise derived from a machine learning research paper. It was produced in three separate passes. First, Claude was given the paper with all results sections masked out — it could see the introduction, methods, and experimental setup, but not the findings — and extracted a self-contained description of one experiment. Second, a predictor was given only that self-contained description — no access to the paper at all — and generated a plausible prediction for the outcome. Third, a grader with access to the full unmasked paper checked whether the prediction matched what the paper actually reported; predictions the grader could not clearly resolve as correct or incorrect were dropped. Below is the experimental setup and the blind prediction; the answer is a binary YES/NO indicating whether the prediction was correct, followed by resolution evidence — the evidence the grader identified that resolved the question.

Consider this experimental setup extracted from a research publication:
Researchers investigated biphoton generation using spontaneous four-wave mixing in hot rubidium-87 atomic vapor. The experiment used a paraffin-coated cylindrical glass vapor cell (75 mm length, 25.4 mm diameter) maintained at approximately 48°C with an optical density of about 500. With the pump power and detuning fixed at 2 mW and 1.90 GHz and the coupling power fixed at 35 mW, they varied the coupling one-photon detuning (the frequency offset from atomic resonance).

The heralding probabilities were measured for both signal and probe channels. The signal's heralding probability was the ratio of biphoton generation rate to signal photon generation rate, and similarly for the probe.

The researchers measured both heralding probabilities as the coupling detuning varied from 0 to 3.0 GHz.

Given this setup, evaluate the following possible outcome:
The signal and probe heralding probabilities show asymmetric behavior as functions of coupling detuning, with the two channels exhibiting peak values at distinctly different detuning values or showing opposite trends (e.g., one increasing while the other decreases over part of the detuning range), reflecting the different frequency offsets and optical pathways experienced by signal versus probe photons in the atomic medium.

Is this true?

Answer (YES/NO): YES